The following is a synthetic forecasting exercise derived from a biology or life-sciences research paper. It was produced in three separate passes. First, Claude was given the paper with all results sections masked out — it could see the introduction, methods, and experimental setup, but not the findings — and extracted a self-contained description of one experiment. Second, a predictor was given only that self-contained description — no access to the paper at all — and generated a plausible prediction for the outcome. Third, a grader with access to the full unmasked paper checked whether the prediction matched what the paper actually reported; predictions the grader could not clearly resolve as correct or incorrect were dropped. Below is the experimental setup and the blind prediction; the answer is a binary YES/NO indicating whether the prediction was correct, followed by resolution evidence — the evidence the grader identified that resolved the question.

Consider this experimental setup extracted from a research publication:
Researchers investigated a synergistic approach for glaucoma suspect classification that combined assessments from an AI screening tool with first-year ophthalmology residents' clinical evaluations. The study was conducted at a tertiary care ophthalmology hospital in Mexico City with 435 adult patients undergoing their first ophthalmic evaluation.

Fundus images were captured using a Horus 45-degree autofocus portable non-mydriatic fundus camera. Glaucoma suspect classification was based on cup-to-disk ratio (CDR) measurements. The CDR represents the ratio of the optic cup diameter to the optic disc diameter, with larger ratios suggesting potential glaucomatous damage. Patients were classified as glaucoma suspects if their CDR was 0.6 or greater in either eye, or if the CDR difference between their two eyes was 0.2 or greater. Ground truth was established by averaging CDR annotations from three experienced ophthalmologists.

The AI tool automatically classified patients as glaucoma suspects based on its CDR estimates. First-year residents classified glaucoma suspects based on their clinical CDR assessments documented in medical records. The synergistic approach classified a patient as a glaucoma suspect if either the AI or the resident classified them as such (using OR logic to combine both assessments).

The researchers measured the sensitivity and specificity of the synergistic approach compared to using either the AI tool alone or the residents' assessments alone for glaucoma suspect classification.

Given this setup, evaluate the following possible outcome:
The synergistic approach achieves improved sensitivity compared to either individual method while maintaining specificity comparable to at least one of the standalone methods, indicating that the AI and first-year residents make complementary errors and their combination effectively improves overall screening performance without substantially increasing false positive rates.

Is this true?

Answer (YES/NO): NO